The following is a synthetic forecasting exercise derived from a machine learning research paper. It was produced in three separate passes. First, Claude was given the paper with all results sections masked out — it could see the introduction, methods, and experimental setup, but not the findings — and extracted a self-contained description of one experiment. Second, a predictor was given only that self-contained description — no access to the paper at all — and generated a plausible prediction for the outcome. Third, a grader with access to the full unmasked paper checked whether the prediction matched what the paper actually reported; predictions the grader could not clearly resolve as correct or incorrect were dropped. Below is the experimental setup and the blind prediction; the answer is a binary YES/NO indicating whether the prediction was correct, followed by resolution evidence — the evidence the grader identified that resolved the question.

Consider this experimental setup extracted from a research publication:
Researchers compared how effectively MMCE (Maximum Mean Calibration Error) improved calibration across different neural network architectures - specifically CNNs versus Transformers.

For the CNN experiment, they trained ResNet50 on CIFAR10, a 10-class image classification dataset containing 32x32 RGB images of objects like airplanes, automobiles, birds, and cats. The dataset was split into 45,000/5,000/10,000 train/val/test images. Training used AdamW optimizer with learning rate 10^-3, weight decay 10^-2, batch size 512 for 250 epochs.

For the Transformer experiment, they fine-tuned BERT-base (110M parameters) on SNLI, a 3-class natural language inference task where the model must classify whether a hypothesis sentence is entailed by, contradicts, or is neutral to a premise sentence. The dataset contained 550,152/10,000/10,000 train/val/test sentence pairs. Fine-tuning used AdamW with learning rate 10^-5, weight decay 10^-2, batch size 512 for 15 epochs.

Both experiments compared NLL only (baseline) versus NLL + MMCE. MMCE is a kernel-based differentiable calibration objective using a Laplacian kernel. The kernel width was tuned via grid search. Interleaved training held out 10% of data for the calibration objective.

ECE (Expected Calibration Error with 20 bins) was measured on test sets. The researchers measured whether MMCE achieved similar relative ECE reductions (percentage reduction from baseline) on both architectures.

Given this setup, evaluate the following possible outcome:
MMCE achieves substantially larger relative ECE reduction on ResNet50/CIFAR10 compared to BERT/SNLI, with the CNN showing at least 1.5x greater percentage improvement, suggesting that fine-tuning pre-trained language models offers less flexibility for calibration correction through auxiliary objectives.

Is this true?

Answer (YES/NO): NO